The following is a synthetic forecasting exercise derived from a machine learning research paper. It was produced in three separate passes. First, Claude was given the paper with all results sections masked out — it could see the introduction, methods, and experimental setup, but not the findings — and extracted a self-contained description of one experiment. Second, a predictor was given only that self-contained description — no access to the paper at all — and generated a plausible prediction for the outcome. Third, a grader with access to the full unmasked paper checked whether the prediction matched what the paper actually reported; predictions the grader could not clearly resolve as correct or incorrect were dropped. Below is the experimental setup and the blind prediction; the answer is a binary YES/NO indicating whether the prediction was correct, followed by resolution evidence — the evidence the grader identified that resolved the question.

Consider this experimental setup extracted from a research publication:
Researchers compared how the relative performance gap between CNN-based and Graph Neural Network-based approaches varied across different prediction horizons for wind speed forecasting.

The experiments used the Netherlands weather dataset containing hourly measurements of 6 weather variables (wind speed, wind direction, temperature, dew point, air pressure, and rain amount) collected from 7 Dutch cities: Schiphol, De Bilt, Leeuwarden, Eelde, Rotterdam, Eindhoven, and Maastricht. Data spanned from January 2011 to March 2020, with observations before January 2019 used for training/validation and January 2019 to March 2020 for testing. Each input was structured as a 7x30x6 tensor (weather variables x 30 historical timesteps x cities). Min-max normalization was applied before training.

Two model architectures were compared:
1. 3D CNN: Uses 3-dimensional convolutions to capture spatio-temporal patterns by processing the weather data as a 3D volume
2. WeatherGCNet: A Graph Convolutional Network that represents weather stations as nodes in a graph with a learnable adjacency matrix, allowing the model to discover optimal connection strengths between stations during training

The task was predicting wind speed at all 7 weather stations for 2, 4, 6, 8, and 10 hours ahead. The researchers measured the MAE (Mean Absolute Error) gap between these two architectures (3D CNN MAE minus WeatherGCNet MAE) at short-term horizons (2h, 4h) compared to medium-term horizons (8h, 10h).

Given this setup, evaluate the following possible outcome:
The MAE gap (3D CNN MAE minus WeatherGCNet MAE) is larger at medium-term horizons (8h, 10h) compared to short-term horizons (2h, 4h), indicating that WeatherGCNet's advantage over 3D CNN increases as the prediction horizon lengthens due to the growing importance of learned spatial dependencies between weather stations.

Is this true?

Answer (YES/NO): YES